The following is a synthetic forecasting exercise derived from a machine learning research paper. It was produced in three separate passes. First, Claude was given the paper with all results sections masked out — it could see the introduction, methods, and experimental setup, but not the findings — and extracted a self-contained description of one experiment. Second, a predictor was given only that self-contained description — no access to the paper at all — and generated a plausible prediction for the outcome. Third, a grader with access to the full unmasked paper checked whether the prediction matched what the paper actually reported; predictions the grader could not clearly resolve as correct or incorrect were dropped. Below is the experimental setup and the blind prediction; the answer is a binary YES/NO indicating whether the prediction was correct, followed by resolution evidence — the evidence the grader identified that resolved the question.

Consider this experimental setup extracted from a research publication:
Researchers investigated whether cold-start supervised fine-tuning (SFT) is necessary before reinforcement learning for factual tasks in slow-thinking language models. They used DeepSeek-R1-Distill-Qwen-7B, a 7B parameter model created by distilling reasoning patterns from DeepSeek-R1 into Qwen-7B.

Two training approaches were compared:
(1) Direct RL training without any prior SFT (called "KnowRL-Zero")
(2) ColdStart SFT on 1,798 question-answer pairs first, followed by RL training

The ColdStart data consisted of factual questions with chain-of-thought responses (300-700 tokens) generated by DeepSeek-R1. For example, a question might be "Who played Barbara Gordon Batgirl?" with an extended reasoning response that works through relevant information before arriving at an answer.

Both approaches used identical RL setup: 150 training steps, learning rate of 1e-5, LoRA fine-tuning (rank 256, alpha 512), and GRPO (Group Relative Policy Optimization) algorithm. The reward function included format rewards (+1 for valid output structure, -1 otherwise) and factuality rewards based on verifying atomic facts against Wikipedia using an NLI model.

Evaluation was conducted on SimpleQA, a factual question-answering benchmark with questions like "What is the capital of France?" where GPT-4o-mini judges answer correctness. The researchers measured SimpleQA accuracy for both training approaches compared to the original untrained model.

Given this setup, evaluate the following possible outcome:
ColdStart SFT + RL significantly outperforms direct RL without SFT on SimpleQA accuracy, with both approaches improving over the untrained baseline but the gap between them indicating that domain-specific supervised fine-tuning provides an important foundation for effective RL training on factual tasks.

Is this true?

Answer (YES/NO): YES